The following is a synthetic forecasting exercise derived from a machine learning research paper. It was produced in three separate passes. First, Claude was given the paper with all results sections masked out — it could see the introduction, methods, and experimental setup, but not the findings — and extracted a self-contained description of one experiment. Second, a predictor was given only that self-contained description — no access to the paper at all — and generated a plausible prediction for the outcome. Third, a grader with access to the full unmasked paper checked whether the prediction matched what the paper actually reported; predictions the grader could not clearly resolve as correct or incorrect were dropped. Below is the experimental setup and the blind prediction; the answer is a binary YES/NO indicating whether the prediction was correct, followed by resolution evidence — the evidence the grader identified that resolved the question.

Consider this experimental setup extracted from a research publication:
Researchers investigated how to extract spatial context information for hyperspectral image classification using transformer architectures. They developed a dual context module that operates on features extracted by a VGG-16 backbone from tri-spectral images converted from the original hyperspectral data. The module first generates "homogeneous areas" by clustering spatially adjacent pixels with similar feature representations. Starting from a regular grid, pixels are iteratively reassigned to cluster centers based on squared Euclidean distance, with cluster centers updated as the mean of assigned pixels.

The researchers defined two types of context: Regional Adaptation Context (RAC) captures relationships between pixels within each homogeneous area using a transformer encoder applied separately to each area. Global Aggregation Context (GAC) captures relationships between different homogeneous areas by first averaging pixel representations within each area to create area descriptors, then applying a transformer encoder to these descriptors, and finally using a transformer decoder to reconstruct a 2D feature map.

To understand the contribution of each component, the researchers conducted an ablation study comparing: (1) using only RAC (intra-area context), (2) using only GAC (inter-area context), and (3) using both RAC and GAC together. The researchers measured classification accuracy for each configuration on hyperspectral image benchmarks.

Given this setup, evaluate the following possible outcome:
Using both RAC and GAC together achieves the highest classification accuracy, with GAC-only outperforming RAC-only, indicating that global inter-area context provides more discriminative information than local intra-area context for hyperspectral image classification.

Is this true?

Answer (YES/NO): NO